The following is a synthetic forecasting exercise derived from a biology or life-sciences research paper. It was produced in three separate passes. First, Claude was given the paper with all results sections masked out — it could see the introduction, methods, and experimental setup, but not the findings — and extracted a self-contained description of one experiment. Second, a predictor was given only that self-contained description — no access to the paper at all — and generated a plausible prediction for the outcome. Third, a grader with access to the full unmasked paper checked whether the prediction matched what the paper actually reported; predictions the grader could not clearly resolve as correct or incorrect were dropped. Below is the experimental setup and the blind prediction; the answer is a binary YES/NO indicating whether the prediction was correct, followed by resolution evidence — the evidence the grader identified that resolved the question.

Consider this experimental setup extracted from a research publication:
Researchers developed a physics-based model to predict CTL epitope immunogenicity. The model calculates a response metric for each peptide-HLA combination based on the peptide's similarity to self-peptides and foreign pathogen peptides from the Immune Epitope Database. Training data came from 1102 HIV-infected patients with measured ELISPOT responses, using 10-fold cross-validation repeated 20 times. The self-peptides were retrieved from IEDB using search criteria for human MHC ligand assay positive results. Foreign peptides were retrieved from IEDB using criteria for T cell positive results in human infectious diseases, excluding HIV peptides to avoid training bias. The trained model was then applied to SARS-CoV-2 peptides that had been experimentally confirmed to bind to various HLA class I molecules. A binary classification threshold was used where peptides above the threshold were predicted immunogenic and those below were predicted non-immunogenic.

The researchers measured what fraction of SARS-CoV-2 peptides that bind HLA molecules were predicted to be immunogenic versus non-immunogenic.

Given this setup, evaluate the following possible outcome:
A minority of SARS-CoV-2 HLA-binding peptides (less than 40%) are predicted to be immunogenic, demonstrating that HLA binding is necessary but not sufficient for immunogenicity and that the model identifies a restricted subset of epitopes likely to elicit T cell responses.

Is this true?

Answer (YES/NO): NO